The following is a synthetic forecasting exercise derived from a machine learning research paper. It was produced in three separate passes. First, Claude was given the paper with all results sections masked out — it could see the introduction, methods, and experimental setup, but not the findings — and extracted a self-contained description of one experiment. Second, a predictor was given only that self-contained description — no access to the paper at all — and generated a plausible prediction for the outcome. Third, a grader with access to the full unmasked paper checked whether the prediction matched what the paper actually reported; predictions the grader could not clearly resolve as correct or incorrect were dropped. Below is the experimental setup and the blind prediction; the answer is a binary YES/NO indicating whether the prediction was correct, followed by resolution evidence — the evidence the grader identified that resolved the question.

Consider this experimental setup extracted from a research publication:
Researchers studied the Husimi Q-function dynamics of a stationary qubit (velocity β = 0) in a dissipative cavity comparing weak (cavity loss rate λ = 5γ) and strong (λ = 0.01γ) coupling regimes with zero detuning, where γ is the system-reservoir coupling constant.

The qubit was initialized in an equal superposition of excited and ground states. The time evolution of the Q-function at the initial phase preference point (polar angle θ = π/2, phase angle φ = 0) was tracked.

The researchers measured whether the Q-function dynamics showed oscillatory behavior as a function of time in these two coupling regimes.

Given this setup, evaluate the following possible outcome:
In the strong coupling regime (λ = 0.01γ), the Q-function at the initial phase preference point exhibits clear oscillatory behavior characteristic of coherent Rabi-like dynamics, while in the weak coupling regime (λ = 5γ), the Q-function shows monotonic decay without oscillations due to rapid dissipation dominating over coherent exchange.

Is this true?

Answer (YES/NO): NO